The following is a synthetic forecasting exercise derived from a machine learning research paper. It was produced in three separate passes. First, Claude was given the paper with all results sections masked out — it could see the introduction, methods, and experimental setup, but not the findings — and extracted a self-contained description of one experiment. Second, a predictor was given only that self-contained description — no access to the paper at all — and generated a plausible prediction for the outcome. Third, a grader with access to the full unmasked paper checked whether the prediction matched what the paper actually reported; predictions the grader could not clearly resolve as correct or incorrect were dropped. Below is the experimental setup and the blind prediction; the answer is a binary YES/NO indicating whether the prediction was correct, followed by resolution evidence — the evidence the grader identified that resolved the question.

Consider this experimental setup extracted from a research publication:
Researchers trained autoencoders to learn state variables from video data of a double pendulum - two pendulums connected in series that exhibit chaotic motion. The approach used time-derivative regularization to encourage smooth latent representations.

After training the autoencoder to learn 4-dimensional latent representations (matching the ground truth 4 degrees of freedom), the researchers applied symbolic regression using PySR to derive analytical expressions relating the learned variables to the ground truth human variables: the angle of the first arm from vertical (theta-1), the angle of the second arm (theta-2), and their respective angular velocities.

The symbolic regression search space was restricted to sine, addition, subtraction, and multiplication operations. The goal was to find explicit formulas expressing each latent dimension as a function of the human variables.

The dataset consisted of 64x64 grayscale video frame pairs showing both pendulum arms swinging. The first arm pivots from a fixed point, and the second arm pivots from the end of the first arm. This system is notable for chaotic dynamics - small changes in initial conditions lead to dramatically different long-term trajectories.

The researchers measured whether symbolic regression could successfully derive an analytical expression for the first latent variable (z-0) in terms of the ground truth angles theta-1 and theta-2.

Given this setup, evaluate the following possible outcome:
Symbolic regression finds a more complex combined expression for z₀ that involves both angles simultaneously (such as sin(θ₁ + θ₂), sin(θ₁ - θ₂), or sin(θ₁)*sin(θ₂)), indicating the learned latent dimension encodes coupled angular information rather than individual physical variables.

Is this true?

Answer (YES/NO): YES